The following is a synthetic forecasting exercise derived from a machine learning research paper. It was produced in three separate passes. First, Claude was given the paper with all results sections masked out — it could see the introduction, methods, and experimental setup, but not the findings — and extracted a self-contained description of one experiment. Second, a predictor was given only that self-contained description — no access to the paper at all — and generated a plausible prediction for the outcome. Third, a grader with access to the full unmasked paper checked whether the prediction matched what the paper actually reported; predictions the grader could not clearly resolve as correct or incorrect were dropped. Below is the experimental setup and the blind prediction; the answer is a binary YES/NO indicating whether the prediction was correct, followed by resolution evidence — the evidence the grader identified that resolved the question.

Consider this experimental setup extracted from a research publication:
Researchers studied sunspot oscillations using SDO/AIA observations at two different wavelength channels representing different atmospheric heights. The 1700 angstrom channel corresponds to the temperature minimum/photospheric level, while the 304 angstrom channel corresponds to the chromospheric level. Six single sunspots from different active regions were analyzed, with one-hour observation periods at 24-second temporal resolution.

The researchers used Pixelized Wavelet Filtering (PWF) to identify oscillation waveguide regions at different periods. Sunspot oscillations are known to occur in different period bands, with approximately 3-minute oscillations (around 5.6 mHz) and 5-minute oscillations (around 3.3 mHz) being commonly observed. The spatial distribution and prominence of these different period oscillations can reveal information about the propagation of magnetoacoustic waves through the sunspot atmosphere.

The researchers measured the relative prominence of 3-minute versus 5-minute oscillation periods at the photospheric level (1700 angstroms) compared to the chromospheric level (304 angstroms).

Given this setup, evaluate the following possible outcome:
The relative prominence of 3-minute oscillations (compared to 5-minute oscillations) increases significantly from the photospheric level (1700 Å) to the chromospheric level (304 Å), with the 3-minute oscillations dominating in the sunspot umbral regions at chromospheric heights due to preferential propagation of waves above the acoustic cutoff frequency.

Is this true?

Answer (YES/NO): YES